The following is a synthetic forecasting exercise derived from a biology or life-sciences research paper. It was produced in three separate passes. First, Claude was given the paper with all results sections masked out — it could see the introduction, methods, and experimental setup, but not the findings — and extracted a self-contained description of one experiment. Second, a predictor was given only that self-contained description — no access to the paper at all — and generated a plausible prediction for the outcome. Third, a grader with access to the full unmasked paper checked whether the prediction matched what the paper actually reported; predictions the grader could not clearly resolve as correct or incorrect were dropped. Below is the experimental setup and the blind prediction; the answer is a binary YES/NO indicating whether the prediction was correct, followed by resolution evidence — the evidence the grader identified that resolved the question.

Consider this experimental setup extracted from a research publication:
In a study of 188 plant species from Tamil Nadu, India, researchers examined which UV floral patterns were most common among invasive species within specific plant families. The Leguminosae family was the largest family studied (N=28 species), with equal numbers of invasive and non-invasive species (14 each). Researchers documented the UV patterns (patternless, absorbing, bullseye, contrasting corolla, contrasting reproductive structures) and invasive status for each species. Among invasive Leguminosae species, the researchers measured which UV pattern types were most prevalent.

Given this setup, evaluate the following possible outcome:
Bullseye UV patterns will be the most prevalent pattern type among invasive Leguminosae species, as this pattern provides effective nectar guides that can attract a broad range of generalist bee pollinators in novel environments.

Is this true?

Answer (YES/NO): NO